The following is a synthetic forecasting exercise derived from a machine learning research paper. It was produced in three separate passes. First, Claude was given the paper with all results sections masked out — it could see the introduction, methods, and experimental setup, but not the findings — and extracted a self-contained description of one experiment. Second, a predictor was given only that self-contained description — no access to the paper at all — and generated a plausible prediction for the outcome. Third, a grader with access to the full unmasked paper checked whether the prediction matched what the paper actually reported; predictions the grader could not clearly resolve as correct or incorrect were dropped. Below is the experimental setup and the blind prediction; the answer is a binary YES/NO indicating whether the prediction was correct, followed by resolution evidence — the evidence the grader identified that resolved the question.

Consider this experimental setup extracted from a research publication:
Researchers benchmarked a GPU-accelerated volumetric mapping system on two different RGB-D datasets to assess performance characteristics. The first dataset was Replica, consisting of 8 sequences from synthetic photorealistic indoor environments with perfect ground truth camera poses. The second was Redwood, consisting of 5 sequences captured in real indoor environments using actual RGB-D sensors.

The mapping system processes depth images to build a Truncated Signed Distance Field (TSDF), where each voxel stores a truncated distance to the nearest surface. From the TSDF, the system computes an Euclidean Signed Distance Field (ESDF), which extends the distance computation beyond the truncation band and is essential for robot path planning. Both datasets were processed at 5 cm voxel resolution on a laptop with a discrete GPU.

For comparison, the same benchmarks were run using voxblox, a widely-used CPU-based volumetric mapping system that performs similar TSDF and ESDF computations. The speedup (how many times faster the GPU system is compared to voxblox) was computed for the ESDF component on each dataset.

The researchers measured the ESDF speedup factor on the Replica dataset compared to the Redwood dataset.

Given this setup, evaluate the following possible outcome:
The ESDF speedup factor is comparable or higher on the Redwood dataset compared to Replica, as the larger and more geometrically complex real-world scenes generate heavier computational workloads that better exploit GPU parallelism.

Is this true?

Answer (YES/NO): NO